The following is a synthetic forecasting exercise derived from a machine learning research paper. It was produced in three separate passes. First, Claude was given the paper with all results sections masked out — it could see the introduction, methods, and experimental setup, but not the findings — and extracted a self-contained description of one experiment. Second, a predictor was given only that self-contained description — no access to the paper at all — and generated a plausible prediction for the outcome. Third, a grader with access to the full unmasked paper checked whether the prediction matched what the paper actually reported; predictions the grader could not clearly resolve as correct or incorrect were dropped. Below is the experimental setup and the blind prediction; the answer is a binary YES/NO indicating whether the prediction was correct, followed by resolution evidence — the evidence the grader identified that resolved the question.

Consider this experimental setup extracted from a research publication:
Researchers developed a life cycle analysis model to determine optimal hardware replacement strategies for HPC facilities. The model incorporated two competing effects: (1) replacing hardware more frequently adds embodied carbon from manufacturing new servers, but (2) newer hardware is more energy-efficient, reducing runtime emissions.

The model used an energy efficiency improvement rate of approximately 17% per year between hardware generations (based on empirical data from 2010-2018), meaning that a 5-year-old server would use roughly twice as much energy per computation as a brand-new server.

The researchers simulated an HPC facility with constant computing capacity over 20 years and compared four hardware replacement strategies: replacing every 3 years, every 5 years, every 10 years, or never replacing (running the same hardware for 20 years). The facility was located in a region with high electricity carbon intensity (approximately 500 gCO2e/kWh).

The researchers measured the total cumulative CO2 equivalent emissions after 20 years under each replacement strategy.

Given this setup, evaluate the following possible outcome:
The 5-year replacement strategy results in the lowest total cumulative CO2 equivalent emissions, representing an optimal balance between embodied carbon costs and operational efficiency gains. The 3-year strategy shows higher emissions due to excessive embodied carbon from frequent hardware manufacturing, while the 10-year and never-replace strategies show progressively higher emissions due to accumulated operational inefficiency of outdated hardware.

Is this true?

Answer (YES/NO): NO